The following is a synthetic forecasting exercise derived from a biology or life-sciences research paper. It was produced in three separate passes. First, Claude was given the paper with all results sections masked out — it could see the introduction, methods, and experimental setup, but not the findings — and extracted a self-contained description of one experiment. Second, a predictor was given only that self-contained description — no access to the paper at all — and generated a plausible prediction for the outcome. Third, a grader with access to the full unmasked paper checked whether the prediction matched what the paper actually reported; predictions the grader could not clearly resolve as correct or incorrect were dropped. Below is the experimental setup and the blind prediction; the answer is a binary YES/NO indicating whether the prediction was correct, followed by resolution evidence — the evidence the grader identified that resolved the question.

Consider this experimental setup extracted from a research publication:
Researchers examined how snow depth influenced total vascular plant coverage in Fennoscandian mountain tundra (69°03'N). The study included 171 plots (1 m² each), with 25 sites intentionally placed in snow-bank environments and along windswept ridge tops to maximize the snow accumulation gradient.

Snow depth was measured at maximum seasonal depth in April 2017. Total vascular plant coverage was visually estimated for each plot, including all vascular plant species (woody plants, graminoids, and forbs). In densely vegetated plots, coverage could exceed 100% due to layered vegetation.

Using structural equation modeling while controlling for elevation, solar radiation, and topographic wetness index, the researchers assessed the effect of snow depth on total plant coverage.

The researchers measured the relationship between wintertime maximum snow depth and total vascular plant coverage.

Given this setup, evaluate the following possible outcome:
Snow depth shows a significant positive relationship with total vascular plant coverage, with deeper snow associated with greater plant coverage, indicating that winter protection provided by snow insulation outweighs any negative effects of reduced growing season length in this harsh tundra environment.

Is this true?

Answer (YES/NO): NO